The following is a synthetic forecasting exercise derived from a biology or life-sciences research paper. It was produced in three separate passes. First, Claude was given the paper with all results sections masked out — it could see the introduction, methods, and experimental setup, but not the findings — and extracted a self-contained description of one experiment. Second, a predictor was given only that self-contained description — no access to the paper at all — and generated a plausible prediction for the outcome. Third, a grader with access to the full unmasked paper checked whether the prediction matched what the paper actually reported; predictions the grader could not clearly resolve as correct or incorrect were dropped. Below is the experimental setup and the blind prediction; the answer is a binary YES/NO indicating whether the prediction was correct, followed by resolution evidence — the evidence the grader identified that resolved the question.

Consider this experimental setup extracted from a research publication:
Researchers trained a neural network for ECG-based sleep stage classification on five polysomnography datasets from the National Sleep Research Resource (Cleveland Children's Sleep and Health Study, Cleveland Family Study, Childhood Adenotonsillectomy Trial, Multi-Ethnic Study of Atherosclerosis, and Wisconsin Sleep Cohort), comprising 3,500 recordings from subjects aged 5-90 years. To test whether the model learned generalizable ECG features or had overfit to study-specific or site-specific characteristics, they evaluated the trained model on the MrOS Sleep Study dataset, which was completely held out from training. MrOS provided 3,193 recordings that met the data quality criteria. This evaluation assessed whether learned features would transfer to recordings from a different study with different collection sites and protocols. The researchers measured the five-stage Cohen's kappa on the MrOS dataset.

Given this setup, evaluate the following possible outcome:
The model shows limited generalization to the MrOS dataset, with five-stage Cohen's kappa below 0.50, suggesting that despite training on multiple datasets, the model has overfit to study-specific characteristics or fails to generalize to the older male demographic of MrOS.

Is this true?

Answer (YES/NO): NO